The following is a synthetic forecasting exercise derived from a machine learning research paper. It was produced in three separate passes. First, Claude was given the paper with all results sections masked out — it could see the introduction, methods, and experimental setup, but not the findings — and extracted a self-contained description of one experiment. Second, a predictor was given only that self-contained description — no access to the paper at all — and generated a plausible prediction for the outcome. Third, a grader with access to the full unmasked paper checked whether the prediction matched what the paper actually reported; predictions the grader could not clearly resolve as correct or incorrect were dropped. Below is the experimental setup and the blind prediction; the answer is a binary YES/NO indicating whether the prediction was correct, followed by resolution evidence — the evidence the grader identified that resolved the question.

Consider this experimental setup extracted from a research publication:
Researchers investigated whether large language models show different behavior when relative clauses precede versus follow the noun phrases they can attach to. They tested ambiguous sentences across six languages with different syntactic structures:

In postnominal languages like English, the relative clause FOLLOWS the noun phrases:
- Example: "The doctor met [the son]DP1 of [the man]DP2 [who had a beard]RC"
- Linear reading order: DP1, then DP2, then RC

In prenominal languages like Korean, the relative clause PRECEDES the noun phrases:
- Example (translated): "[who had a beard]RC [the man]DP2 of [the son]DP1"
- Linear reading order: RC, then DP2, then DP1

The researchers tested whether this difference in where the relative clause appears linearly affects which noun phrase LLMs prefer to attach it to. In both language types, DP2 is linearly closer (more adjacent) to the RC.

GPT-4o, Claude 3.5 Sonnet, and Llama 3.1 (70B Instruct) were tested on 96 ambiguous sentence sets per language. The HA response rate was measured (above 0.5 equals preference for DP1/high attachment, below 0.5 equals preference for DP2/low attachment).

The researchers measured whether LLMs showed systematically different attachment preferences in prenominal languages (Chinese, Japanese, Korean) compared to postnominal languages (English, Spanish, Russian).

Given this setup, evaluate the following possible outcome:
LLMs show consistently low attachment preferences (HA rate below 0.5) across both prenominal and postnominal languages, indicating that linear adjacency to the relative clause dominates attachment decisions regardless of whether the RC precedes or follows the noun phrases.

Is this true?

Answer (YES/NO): YES